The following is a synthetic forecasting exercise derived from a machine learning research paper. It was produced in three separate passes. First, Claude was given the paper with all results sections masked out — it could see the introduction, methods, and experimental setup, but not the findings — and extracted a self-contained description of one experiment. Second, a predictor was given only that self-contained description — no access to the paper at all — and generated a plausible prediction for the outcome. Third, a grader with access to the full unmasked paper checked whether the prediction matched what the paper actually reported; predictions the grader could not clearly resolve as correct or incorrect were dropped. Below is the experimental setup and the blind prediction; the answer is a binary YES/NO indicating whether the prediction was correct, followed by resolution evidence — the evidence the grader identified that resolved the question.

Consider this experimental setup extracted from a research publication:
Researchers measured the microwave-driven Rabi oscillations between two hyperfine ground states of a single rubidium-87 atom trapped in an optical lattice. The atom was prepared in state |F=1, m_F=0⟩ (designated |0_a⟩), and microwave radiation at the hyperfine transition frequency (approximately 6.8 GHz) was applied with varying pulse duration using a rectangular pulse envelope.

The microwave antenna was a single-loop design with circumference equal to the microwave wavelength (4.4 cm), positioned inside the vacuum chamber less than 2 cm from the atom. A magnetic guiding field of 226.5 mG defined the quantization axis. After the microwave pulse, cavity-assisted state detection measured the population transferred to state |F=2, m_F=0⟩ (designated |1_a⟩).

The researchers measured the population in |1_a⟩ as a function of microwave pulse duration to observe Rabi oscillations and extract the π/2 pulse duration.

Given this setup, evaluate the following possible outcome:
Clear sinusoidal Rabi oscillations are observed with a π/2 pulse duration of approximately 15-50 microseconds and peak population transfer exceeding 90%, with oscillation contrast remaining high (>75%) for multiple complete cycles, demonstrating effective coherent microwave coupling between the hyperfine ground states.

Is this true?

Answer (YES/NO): NO